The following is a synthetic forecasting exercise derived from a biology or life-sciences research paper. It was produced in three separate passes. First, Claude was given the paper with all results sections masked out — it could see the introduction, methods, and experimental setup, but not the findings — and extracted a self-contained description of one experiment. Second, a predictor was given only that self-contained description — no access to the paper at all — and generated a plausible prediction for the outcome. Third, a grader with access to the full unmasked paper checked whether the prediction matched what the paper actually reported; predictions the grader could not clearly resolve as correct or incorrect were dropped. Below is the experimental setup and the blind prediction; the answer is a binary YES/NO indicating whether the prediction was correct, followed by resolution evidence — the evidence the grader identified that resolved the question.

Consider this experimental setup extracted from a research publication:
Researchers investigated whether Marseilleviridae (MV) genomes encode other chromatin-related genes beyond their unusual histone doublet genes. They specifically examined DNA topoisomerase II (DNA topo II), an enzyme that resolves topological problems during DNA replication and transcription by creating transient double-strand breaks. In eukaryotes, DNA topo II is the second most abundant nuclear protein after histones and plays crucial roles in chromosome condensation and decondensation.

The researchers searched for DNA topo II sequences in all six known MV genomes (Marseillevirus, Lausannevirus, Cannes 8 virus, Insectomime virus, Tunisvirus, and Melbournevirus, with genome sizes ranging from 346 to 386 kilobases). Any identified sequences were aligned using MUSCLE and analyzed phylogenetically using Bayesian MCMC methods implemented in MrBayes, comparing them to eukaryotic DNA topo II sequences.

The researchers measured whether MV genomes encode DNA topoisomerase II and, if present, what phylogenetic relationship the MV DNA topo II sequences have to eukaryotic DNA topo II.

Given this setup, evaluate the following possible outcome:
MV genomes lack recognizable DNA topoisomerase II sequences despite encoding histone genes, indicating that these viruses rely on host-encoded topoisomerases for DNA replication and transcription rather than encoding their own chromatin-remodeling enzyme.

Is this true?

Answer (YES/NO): NO